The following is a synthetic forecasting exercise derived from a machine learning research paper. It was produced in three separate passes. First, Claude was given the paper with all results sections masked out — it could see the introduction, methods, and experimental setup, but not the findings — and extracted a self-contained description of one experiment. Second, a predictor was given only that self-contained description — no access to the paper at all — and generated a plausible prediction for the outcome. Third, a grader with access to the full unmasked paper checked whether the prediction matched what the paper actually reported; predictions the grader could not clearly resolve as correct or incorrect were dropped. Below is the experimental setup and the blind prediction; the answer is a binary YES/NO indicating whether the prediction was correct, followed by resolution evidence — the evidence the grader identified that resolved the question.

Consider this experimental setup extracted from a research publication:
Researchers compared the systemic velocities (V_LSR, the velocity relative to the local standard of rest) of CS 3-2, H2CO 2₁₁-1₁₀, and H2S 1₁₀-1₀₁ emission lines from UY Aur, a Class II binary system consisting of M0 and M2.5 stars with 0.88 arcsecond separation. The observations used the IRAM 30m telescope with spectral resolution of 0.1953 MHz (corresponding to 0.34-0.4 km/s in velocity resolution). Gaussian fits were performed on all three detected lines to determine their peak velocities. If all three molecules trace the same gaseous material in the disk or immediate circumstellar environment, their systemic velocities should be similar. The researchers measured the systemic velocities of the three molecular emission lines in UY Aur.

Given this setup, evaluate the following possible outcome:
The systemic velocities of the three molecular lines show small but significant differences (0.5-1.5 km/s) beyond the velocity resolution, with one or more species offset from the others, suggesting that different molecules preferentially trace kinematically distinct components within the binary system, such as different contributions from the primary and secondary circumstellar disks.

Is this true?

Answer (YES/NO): NO